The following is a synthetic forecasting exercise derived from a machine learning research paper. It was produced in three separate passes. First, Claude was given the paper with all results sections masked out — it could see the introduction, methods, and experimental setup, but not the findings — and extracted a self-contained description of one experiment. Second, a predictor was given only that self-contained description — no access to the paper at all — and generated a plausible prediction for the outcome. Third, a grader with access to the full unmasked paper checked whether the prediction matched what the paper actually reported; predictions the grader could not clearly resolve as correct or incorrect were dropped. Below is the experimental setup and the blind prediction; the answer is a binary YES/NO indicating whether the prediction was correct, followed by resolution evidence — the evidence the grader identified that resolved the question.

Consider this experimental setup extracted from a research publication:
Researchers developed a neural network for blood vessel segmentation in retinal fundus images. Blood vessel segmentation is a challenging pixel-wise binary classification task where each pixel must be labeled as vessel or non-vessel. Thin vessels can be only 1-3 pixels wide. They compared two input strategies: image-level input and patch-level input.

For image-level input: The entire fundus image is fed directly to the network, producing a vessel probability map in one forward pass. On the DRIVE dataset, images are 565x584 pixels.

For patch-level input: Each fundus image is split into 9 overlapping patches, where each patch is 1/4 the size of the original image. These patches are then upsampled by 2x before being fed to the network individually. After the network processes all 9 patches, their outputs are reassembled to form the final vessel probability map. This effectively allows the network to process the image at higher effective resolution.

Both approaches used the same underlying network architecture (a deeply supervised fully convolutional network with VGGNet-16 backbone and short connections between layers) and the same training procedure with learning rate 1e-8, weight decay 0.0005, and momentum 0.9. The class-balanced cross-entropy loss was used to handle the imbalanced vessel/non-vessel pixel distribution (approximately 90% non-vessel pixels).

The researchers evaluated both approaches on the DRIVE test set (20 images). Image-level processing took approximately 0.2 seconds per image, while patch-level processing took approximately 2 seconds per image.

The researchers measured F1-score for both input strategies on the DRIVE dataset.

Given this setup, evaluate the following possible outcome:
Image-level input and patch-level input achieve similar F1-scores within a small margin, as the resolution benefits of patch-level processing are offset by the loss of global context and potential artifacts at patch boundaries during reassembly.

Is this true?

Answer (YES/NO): NO